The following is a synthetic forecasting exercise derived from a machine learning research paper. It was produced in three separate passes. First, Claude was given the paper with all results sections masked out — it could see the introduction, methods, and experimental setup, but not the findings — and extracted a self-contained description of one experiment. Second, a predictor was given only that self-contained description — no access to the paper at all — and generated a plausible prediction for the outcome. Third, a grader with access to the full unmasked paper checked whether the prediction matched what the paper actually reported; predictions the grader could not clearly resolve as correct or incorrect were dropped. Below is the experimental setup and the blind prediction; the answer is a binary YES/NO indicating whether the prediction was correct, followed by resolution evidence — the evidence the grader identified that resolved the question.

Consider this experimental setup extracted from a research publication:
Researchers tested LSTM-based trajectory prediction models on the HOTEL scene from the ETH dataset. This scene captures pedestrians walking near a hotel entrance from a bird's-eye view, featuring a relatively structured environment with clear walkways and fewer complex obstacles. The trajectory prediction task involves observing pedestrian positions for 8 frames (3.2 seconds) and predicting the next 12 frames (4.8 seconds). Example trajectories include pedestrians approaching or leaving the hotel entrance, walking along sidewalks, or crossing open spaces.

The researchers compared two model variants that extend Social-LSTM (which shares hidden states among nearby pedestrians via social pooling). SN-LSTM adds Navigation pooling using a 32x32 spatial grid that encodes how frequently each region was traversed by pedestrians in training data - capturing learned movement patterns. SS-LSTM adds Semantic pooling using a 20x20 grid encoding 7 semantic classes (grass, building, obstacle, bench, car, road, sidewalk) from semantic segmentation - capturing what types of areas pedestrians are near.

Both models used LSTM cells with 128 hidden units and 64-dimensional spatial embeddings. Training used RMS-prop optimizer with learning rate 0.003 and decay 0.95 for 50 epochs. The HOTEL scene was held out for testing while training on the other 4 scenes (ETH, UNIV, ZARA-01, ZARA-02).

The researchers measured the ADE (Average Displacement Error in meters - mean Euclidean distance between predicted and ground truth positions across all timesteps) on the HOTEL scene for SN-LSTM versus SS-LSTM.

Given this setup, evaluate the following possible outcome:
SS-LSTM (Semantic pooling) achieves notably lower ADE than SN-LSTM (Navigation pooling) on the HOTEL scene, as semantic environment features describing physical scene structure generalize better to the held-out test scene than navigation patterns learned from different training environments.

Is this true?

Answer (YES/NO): YES